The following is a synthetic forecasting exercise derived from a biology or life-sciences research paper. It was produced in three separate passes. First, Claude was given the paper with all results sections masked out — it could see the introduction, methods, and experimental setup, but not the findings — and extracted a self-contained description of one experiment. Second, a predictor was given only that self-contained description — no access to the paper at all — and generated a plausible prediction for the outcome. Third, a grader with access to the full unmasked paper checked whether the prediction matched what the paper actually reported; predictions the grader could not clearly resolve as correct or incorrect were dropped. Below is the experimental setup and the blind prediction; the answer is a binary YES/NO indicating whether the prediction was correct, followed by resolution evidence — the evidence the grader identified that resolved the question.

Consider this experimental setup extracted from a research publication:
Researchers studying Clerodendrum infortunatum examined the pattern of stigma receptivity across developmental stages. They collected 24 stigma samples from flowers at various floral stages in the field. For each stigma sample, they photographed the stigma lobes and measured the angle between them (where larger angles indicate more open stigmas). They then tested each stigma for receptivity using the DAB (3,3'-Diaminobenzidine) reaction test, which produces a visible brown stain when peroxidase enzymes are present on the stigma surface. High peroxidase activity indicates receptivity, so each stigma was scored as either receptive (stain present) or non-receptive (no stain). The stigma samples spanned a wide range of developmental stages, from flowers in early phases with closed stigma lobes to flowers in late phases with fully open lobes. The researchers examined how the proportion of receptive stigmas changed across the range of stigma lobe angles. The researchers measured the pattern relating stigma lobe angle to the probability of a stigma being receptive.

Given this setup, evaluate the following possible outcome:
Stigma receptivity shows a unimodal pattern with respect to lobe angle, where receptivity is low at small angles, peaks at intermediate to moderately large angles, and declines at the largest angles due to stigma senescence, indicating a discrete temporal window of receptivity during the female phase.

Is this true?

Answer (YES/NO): NO